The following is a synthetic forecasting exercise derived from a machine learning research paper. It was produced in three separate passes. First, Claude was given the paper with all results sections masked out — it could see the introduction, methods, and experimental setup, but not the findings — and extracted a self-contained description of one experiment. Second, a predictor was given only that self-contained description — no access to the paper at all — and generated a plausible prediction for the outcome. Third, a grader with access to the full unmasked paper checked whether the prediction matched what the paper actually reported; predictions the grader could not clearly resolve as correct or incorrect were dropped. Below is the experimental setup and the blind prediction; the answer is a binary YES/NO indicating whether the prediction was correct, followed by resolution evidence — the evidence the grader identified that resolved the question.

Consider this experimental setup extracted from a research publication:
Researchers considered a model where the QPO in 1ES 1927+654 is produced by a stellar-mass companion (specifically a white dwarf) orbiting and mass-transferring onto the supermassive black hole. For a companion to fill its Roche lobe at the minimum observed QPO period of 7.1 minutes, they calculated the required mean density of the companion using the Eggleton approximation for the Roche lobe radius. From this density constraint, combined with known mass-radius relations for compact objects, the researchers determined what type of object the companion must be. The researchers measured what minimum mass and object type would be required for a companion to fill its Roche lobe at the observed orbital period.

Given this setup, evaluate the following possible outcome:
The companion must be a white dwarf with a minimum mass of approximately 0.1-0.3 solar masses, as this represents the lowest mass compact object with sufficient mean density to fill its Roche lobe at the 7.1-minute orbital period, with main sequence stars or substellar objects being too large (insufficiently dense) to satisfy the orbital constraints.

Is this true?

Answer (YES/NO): YES